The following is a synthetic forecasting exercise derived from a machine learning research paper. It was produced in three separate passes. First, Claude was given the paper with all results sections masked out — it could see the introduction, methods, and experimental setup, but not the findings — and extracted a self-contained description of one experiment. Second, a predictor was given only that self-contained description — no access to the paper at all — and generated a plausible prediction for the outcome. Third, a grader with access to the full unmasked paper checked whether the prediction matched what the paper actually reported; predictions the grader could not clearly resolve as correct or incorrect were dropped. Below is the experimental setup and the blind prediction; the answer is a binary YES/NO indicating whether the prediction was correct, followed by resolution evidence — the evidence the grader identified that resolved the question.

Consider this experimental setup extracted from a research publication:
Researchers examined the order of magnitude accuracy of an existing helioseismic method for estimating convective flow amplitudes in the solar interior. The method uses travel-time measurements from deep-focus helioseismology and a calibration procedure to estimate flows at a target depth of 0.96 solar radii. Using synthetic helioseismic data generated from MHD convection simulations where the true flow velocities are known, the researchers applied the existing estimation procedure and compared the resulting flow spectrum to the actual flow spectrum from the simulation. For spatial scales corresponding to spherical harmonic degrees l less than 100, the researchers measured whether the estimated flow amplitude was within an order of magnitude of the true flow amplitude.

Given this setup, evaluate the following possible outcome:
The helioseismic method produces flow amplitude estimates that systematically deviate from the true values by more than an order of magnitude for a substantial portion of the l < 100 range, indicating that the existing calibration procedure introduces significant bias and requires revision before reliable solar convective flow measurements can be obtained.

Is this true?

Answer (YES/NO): NO